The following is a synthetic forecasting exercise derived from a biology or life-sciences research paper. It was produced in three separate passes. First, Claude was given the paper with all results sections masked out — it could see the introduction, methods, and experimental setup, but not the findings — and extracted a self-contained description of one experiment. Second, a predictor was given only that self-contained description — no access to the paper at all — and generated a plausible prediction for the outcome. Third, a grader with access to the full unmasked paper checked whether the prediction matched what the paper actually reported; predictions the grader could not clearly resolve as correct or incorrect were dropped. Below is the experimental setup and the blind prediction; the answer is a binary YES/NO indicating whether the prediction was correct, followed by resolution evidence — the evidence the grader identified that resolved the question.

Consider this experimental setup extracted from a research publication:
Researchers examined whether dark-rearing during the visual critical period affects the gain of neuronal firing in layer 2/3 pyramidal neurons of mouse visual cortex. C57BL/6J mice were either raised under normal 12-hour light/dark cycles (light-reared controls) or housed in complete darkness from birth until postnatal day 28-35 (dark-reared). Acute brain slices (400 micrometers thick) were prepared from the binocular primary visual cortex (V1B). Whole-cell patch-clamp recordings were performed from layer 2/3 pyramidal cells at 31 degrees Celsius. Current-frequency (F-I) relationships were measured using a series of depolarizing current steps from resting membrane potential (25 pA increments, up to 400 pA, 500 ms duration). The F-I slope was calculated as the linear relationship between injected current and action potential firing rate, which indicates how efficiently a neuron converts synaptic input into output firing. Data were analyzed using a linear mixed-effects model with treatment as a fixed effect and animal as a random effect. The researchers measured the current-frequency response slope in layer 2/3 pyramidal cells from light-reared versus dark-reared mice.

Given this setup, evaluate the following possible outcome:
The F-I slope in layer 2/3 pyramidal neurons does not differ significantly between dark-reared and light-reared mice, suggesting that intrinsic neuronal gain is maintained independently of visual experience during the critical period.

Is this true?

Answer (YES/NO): YES